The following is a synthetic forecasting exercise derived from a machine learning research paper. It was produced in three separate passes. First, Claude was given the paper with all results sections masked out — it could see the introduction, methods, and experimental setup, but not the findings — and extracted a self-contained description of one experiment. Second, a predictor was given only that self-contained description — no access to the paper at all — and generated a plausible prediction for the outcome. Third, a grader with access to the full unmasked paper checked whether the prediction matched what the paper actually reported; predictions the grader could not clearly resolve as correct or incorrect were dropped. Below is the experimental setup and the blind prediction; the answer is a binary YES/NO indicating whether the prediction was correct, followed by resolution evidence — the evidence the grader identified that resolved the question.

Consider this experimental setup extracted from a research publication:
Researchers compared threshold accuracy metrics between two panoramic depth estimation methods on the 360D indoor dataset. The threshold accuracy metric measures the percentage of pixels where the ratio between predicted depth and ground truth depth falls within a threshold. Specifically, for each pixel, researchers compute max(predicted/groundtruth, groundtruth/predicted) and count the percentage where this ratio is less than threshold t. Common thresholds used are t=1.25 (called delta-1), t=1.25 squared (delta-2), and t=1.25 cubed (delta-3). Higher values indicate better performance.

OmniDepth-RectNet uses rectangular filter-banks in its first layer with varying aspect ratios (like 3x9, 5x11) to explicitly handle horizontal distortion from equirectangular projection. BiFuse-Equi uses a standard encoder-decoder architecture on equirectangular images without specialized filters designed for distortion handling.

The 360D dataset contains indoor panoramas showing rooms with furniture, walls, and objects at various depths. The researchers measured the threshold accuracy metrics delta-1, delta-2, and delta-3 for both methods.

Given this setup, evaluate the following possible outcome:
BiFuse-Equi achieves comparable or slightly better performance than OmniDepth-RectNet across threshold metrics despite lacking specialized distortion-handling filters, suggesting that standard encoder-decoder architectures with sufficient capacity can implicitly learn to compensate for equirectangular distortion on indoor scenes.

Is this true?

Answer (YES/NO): NO